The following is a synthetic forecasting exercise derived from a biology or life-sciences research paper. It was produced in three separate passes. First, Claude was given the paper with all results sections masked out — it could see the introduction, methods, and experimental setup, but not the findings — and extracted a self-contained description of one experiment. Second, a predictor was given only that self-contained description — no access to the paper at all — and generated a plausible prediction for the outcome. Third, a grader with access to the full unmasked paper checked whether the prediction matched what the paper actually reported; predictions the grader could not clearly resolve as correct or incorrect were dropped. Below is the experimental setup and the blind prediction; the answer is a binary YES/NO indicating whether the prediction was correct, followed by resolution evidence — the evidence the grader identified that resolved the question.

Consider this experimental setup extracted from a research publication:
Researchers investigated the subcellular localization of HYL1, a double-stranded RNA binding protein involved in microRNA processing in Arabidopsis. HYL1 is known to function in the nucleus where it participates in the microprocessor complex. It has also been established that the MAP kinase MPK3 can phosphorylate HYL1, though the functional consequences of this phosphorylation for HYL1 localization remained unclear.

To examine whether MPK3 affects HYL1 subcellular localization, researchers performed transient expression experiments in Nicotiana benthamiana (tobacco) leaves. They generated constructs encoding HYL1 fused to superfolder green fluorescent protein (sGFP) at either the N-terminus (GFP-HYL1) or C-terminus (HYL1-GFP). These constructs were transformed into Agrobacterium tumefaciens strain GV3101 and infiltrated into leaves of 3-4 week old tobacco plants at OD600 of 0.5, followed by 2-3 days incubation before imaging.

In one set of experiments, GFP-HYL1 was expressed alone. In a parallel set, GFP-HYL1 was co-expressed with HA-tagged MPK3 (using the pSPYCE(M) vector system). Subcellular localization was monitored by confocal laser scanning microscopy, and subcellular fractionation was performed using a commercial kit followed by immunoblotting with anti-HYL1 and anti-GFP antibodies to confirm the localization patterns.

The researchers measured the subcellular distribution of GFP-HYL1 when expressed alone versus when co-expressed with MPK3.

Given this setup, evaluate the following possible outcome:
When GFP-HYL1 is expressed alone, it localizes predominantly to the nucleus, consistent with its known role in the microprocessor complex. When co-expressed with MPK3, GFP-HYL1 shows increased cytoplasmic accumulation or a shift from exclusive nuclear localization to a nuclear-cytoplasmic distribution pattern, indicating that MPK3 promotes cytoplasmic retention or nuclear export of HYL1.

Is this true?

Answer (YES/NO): NO